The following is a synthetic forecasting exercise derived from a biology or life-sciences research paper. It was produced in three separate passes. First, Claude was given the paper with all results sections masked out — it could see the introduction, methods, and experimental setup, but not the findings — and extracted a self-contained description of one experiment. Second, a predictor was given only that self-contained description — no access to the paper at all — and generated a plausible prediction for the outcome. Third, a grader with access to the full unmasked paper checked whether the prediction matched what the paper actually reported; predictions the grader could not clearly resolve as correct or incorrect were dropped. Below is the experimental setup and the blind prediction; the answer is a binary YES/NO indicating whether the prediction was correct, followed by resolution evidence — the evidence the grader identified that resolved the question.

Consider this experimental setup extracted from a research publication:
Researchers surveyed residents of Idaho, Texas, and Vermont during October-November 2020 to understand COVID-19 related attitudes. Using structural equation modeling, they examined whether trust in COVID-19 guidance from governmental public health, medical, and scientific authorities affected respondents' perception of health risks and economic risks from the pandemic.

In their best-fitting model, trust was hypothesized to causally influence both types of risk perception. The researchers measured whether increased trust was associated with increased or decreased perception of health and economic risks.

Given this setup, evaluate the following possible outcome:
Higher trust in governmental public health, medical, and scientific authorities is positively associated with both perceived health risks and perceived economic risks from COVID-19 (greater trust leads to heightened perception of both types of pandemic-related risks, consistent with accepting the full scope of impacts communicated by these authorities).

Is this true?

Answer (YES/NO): YES